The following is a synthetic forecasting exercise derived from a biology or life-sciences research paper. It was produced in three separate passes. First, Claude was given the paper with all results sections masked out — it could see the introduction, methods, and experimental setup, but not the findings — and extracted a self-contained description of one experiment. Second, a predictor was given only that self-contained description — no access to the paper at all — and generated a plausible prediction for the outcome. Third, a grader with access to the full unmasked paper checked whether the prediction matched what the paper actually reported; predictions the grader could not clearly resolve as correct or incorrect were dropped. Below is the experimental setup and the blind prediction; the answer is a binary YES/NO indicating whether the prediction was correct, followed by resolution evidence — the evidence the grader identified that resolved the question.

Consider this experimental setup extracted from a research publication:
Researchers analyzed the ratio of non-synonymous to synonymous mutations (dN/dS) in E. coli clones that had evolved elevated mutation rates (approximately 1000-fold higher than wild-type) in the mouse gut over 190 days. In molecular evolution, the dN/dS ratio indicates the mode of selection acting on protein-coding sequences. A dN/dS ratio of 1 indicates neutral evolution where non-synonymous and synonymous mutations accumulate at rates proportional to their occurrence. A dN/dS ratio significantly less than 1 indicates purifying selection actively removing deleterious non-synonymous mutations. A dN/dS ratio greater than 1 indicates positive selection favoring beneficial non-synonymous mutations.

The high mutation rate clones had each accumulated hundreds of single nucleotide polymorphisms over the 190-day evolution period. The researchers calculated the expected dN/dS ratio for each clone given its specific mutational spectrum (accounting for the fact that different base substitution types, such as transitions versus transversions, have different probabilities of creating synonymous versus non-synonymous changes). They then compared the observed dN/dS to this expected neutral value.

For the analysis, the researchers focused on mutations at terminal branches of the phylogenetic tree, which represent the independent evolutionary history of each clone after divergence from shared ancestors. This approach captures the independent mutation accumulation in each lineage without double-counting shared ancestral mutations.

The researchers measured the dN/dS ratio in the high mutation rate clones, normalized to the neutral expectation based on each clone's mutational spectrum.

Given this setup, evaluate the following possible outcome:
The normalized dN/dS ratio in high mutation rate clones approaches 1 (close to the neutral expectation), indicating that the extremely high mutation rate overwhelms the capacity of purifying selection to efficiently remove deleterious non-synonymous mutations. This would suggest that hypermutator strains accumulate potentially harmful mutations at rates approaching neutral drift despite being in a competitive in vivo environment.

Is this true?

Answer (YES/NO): NO